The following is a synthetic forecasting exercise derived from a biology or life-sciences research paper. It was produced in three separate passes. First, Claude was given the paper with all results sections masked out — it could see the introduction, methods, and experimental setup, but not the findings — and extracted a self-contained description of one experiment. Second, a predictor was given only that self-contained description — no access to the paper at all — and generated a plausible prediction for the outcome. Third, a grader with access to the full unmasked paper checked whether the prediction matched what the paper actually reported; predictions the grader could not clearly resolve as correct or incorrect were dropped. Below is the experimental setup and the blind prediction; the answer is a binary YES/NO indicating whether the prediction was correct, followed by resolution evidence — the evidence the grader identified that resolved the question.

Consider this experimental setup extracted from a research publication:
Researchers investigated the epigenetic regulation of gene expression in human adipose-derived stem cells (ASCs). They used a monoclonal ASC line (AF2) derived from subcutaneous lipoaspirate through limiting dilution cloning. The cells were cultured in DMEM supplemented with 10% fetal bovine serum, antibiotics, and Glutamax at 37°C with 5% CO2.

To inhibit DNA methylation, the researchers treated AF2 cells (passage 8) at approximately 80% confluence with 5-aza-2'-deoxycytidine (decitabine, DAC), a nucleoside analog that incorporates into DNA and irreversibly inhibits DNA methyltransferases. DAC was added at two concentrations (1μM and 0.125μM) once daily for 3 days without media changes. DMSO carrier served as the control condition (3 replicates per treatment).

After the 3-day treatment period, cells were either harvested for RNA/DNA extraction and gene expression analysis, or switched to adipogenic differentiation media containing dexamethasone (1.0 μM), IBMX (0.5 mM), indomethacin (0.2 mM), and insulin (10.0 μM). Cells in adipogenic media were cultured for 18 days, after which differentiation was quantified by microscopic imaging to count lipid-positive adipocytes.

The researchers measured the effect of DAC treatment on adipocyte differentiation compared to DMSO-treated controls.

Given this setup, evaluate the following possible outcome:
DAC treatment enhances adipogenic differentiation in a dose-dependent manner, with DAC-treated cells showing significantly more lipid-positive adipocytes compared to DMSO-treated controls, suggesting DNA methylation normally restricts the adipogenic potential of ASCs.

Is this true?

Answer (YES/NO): YES